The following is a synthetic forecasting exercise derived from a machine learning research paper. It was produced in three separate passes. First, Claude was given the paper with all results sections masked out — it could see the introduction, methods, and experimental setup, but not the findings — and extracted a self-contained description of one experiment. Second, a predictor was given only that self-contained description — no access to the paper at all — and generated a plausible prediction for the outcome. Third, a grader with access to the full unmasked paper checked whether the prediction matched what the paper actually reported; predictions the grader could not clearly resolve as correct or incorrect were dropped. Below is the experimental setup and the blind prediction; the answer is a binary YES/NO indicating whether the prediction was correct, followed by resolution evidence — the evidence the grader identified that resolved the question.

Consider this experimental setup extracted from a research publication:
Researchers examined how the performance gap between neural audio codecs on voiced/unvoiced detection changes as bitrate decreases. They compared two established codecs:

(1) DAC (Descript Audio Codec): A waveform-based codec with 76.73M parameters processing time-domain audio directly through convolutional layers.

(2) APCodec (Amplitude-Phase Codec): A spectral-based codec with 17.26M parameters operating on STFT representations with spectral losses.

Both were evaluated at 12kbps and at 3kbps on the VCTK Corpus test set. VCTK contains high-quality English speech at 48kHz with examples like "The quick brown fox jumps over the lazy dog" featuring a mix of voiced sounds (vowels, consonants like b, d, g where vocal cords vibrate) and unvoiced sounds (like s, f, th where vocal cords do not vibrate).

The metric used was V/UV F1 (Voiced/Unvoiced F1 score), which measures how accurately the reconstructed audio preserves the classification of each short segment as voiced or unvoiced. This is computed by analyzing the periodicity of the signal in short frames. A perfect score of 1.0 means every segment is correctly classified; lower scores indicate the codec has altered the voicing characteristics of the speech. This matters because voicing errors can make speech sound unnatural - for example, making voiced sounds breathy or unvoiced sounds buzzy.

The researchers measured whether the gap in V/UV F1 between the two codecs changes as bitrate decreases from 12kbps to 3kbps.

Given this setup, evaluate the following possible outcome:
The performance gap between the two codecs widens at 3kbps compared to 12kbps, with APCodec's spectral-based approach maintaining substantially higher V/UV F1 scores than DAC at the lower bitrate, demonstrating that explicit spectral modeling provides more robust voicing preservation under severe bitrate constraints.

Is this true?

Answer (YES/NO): NO